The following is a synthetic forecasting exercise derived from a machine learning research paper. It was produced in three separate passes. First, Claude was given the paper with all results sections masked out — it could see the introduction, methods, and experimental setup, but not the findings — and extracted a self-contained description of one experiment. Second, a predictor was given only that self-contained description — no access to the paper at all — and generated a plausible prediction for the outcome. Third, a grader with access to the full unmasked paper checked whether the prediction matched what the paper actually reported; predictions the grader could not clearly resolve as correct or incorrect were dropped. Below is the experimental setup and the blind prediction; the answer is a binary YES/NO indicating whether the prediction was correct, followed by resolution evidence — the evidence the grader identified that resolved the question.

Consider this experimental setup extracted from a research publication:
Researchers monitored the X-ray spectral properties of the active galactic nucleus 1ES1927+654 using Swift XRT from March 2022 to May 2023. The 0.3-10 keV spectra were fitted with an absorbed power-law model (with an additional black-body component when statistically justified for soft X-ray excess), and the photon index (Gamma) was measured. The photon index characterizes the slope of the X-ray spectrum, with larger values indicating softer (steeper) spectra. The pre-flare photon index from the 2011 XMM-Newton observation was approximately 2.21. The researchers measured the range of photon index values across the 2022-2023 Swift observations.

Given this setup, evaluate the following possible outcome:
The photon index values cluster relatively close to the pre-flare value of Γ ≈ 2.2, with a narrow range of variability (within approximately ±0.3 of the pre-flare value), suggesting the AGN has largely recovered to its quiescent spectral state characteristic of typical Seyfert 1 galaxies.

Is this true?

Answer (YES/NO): NO